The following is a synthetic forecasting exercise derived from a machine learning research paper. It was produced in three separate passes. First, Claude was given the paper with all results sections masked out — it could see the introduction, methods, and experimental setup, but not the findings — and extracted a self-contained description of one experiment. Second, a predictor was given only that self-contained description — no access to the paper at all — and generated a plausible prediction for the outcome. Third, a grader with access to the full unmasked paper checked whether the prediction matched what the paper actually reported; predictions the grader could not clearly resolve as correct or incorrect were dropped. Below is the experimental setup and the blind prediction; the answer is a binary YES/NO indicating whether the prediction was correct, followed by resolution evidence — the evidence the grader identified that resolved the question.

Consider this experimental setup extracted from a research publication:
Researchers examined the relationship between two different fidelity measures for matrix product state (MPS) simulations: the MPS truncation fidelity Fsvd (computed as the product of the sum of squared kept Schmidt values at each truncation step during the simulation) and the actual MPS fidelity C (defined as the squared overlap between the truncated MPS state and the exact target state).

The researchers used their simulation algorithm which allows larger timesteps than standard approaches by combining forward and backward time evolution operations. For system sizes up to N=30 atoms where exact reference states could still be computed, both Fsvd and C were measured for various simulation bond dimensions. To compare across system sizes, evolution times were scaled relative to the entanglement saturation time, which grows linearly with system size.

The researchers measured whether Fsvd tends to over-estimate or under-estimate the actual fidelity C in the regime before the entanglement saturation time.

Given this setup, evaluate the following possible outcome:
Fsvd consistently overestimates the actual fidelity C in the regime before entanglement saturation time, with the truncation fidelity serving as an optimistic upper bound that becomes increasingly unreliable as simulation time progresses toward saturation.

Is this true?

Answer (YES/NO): NO